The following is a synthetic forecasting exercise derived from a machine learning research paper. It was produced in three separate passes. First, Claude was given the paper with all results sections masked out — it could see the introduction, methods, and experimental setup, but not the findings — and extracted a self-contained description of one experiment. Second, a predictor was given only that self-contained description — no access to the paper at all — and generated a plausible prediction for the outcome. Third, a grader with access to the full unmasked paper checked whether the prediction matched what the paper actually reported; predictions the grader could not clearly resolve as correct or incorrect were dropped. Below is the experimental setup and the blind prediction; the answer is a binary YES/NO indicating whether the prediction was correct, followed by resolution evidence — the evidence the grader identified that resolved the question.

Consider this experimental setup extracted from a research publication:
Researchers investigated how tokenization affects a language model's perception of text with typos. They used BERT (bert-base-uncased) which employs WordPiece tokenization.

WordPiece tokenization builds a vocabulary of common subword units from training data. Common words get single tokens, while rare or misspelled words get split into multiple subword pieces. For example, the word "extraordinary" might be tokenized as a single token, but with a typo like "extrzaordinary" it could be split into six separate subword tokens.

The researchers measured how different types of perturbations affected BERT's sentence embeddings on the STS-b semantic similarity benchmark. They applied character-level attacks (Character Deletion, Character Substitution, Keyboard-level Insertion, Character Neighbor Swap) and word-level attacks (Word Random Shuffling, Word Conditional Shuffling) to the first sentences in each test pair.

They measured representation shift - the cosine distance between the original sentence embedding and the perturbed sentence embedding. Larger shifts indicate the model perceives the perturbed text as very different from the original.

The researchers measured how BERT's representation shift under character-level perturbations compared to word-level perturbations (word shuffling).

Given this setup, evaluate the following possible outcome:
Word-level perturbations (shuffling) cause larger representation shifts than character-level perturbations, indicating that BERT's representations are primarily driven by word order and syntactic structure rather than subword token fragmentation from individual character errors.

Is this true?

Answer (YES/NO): YES